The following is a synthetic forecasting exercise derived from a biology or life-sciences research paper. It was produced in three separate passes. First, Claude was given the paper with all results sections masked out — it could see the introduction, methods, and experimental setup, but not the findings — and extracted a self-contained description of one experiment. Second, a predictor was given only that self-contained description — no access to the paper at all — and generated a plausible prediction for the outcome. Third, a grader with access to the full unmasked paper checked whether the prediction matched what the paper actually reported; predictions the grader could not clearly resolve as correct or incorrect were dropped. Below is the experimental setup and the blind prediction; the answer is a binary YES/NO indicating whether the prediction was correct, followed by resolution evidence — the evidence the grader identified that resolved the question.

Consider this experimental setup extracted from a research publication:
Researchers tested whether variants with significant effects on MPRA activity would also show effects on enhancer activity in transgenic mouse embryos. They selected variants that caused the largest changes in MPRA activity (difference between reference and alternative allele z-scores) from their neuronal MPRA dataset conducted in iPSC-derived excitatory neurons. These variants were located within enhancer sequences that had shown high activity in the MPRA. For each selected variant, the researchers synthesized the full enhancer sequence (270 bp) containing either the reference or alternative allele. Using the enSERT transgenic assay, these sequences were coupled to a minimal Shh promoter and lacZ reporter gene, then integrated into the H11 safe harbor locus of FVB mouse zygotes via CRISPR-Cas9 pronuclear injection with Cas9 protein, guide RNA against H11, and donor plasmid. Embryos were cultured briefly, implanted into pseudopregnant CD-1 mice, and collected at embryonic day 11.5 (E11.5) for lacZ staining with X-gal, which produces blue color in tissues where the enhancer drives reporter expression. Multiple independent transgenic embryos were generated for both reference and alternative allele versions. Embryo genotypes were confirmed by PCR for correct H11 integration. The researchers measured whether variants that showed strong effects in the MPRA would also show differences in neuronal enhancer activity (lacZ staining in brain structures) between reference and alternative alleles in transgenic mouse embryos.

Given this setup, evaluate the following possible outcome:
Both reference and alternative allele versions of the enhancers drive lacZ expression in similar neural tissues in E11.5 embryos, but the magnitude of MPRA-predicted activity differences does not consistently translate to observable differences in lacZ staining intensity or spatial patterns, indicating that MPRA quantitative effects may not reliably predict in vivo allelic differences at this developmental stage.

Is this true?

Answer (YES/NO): NO